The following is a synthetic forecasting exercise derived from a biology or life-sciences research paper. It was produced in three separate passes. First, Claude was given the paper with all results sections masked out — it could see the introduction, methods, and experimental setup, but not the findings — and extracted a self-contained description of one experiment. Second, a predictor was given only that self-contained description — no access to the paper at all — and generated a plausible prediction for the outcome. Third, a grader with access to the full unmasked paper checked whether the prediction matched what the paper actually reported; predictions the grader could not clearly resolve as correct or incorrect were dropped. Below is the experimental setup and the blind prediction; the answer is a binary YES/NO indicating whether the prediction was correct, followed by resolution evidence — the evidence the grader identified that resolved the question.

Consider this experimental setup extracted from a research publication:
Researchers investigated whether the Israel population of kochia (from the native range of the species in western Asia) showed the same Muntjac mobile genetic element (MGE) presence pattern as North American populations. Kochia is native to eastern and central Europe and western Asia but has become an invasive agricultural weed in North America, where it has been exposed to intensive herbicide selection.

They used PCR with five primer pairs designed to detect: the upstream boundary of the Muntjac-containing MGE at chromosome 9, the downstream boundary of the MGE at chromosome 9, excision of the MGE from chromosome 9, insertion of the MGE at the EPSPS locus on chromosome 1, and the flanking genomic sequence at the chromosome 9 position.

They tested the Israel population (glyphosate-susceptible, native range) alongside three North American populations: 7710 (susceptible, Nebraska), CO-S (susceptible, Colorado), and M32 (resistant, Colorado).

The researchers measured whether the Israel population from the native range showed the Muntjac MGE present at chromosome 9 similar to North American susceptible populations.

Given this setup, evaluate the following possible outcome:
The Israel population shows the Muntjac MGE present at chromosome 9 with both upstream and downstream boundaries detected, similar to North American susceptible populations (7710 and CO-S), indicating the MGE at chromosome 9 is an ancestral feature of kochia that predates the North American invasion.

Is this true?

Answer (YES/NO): NO